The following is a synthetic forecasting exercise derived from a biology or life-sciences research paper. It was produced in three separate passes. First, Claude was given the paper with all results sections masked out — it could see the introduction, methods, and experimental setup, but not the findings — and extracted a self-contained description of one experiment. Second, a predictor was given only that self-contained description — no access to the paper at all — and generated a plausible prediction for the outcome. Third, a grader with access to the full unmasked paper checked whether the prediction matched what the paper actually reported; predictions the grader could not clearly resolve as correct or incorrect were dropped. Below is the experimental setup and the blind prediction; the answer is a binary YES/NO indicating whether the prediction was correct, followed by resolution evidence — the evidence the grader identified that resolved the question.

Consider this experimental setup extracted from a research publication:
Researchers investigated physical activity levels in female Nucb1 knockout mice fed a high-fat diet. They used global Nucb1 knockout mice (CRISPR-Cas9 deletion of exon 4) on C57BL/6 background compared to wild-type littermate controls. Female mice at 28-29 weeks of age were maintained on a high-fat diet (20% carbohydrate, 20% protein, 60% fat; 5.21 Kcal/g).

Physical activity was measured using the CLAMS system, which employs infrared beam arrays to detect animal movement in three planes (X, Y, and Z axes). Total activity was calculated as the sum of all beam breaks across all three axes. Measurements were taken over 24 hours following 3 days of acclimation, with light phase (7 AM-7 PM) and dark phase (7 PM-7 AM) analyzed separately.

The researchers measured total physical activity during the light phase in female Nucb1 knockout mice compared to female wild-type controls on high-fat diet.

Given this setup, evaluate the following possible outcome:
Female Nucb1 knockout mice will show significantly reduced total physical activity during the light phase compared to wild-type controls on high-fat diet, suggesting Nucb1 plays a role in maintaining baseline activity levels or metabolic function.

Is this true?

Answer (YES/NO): NO